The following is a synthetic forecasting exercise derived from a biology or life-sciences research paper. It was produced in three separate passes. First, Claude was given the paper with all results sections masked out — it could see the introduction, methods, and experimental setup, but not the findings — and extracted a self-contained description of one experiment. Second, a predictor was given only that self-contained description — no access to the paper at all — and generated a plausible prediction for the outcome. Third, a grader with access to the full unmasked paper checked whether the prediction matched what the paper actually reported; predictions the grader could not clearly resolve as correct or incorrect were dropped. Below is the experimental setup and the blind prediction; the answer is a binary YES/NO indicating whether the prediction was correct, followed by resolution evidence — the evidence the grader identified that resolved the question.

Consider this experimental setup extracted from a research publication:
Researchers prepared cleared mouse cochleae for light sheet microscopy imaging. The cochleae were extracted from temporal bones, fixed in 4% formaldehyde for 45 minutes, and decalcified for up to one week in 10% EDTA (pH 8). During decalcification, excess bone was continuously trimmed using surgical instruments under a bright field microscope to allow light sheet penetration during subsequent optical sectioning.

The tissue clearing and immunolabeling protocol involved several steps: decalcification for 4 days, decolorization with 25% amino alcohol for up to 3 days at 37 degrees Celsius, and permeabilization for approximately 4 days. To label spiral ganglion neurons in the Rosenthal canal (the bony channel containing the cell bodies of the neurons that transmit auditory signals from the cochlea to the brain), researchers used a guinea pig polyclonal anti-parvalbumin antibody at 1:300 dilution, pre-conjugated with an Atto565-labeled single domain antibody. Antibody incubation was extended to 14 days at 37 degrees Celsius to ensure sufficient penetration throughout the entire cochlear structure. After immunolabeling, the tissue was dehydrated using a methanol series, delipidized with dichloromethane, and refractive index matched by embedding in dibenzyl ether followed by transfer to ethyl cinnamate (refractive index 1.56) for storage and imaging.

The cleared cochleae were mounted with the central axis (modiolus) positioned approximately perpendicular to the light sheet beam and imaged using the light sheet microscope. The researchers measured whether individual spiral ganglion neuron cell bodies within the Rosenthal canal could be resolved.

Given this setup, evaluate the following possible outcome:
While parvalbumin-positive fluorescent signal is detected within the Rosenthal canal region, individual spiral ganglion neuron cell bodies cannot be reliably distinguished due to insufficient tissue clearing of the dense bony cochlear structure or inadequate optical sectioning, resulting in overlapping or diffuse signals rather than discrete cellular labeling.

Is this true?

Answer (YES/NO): NO